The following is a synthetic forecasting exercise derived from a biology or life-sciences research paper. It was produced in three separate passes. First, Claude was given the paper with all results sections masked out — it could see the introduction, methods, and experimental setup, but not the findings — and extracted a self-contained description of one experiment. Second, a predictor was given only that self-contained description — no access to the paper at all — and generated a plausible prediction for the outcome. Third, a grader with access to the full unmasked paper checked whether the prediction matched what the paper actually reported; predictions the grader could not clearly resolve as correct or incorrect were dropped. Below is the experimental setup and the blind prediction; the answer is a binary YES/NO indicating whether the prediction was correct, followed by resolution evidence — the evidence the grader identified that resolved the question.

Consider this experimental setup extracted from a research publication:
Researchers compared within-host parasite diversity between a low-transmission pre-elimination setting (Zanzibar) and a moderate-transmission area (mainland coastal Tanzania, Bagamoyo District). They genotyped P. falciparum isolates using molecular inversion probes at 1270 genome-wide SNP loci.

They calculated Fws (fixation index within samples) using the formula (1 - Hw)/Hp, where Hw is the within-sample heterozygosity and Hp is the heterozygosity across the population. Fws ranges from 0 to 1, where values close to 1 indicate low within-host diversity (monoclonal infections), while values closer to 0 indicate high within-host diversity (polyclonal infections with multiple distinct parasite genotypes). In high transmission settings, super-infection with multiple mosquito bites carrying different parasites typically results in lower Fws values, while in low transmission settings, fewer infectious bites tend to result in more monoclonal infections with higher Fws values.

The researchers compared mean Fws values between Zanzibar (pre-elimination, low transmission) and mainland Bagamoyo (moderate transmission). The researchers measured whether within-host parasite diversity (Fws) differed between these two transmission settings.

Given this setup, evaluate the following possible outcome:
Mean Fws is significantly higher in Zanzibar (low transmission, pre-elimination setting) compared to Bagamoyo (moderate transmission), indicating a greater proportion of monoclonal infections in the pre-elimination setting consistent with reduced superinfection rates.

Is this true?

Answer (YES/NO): NO